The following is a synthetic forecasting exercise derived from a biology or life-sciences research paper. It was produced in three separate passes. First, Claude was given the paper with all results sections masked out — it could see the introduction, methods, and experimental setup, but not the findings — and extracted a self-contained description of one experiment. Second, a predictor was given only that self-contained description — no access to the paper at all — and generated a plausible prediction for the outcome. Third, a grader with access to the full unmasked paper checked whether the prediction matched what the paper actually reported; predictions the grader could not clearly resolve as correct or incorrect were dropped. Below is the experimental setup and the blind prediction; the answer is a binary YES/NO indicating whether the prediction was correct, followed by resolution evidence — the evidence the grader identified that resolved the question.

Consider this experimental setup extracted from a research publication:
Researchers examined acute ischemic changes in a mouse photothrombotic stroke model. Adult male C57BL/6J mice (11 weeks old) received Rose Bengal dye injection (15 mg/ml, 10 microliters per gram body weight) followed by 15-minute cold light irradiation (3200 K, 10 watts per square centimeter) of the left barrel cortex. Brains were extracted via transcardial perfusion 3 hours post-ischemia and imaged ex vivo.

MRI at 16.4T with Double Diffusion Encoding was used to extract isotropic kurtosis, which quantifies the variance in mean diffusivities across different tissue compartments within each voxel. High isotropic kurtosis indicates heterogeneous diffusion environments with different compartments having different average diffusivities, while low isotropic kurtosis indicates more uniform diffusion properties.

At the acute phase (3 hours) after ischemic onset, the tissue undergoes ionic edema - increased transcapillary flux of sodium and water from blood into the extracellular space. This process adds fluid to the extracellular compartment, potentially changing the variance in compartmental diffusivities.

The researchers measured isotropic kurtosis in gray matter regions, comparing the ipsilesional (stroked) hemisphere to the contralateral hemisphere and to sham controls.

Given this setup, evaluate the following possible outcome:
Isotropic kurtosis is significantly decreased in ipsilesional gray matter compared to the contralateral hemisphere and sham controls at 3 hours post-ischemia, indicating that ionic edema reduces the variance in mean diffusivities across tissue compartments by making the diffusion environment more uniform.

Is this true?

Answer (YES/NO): NO